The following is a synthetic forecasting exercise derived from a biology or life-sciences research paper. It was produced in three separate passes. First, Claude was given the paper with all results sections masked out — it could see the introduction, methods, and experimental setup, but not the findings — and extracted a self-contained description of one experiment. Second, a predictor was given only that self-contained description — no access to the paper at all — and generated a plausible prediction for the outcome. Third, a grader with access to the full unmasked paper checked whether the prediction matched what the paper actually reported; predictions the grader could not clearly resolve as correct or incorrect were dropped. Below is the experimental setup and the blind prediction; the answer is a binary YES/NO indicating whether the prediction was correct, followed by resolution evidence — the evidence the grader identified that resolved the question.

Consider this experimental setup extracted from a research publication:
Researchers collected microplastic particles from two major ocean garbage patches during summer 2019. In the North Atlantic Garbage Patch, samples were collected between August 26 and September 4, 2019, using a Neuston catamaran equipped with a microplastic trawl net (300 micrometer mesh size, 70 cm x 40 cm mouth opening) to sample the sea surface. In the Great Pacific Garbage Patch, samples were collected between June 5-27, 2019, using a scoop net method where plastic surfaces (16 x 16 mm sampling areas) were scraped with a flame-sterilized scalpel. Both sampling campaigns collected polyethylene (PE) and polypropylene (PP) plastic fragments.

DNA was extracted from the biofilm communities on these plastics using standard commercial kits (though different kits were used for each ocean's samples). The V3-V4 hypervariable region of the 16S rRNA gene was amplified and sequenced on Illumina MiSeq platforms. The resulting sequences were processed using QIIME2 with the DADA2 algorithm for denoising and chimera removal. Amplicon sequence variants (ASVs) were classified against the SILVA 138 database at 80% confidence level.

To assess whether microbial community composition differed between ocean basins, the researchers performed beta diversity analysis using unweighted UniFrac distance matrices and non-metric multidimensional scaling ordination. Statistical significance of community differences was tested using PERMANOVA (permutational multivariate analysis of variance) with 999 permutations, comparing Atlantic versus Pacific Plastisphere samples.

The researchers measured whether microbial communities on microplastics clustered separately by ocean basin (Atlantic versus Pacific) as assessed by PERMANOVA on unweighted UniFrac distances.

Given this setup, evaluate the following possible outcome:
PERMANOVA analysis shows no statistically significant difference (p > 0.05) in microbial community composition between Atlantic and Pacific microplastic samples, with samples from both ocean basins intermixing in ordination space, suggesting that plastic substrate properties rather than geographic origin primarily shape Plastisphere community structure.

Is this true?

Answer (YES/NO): NO